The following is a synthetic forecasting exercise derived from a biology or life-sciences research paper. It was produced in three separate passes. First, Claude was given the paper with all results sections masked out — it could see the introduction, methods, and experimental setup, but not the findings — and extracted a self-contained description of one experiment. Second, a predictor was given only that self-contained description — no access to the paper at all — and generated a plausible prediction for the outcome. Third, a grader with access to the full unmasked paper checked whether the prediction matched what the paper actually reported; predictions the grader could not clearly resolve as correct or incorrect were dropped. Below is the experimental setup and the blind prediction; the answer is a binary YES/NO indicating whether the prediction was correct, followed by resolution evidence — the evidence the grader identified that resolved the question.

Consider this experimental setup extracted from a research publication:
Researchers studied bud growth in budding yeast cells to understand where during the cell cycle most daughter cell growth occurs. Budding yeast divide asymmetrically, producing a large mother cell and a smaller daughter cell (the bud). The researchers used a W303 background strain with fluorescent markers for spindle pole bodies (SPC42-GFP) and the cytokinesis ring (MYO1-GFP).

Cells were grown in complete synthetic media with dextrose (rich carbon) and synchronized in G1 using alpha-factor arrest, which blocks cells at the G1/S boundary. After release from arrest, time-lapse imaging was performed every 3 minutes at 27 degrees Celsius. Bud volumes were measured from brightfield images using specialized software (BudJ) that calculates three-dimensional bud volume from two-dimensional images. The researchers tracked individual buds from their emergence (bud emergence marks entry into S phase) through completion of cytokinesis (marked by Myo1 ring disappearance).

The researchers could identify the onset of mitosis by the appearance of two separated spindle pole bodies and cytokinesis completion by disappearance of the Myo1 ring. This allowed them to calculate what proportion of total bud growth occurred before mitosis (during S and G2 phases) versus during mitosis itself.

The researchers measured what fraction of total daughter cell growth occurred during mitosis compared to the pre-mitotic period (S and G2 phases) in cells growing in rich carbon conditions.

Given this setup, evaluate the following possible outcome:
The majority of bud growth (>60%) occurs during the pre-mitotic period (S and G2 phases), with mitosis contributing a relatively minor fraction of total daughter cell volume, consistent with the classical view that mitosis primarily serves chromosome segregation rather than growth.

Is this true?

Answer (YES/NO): NO